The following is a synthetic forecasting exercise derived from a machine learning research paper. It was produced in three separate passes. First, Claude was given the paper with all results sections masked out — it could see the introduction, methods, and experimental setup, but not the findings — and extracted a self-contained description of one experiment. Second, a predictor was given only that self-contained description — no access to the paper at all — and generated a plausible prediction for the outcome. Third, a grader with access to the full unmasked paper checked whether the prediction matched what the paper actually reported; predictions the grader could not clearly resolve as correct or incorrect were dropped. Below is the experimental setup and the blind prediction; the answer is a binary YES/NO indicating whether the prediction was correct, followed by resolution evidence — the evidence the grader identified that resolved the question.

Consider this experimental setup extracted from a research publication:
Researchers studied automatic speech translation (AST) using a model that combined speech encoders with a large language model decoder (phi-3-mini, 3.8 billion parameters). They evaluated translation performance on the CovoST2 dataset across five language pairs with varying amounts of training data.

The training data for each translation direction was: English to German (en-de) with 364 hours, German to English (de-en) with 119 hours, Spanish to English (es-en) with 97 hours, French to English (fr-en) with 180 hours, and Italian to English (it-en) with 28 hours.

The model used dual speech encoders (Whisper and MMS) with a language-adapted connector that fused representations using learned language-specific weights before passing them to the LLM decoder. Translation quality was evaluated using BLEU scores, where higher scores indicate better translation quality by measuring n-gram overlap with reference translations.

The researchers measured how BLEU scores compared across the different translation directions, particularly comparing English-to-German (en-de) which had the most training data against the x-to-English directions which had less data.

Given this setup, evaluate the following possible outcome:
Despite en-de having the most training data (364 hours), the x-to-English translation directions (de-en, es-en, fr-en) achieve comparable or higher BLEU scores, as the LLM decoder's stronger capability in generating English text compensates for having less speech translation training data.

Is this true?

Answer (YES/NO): YES